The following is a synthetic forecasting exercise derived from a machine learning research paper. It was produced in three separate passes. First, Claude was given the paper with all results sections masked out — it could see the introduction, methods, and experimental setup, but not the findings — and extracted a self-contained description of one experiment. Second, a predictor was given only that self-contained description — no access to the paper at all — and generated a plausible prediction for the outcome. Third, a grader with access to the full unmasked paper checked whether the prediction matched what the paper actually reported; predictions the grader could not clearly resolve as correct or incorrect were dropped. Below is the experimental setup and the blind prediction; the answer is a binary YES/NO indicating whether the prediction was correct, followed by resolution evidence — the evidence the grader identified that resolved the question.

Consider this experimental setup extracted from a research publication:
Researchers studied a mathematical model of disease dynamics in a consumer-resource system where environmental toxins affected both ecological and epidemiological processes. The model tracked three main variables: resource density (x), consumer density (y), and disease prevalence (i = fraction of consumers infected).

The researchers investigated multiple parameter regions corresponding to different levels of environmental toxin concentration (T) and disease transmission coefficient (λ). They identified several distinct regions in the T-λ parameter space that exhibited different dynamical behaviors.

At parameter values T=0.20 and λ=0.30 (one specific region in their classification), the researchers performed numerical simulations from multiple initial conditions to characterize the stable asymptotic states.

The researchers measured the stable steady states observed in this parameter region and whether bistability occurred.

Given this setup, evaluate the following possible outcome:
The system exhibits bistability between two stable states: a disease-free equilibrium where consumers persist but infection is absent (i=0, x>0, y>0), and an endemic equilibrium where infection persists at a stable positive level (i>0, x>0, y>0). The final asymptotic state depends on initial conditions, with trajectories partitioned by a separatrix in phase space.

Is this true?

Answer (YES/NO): NO